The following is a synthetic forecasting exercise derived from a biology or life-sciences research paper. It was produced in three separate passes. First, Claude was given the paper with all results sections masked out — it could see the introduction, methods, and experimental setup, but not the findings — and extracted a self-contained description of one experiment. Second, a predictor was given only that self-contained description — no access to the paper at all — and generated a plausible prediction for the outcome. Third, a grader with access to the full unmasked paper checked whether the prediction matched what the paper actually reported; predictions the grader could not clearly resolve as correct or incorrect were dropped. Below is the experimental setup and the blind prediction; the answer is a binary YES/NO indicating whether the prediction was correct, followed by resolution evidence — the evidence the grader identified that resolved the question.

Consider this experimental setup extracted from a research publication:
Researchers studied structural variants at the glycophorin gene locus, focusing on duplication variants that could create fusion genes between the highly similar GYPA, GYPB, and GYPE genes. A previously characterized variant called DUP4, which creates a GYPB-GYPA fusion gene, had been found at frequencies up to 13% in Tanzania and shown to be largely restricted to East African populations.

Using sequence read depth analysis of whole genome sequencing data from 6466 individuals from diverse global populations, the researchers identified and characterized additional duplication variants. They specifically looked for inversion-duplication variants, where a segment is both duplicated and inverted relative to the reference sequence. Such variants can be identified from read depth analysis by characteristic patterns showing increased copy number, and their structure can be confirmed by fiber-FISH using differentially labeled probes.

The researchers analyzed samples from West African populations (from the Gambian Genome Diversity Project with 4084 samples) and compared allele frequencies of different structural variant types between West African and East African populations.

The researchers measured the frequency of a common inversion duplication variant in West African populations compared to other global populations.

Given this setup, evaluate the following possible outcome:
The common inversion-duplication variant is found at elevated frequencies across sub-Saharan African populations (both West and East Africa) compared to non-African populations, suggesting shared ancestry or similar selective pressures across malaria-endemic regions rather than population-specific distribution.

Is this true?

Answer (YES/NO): NO